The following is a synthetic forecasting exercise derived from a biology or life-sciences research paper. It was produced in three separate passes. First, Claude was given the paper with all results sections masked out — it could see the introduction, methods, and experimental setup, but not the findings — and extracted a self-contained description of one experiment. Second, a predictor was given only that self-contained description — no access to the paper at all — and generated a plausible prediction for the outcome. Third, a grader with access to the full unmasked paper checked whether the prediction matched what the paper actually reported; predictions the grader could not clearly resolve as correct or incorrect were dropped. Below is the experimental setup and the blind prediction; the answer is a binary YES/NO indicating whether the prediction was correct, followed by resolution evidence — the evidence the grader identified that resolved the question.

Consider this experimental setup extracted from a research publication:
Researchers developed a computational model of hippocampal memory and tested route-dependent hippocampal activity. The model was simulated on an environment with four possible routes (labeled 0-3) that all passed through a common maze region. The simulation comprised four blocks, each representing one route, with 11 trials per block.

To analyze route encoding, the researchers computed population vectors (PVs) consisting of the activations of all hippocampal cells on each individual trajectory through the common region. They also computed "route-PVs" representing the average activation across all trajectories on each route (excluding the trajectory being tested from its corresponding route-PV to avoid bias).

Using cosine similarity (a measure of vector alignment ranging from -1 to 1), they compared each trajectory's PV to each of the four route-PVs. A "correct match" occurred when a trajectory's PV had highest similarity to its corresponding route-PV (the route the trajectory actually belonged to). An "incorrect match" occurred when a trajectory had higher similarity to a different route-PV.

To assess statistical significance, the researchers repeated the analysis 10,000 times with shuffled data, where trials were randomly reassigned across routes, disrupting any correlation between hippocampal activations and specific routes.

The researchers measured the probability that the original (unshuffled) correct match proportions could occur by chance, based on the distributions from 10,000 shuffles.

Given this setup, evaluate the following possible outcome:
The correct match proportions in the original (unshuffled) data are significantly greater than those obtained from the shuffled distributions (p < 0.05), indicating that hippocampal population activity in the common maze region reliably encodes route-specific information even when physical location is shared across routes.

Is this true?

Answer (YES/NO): YES